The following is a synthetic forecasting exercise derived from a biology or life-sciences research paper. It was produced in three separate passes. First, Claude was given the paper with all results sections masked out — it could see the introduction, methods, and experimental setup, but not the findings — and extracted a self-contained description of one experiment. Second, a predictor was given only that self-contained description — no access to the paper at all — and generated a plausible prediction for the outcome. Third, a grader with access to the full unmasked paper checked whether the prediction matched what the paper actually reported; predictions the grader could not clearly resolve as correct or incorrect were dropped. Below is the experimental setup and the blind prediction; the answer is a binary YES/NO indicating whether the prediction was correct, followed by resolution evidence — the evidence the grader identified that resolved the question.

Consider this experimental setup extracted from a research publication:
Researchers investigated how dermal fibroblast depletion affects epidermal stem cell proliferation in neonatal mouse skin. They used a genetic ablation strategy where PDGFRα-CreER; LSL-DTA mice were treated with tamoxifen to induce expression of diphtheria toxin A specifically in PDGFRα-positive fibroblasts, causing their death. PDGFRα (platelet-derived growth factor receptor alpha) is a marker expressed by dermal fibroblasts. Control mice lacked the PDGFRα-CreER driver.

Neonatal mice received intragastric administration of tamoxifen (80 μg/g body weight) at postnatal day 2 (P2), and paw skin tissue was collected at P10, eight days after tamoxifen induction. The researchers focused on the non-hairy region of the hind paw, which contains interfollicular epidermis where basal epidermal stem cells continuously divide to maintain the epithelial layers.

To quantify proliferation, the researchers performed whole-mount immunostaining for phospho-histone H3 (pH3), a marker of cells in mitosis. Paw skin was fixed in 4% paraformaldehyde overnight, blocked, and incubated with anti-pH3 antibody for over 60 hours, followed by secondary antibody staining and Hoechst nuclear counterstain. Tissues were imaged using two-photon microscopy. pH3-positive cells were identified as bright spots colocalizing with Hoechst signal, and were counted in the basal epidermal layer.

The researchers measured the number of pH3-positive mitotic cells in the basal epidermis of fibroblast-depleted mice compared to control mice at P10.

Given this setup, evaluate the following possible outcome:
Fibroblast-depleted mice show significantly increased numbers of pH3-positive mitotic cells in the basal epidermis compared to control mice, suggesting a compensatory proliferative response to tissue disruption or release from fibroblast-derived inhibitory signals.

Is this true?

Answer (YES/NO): NO